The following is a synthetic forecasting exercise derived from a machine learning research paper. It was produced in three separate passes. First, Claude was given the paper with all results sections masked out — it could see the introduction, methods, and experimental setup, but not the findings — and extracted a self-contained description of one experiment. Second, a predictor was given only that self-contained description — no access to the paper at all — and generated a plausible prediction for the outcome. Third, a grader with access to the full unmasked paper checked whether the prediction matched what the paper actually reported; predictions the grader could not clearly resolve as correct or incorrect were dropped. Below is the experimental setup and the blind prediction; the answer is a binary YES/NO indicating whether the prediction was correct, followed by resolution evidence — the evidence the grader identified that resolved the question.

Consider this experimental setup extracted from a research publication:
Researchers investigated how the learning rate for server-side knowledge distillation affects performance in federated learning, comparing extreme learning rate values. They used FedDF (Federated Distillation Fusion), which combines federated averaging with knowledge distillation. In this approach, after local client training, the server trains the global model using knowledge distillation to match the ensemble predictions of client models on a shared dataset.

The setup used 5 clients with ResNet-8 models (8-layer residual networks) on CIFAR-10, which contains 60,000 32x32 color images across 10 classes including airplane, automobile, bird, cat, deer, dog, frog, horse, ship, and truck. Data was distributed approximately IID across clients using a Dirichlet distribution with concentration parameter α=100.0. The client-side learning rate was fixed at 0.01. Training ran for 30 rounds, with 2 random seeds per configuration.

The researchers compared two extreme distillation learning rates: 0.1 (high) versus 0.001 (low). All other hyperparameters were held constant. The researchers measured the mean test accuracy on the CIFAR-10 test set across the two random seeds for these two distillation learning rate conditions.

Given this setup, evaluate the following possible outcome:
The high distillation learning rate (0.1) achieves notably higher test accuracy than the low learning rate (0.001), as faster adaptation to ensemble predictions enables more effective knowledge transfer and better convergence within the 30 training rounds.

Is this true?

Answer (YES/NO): NO